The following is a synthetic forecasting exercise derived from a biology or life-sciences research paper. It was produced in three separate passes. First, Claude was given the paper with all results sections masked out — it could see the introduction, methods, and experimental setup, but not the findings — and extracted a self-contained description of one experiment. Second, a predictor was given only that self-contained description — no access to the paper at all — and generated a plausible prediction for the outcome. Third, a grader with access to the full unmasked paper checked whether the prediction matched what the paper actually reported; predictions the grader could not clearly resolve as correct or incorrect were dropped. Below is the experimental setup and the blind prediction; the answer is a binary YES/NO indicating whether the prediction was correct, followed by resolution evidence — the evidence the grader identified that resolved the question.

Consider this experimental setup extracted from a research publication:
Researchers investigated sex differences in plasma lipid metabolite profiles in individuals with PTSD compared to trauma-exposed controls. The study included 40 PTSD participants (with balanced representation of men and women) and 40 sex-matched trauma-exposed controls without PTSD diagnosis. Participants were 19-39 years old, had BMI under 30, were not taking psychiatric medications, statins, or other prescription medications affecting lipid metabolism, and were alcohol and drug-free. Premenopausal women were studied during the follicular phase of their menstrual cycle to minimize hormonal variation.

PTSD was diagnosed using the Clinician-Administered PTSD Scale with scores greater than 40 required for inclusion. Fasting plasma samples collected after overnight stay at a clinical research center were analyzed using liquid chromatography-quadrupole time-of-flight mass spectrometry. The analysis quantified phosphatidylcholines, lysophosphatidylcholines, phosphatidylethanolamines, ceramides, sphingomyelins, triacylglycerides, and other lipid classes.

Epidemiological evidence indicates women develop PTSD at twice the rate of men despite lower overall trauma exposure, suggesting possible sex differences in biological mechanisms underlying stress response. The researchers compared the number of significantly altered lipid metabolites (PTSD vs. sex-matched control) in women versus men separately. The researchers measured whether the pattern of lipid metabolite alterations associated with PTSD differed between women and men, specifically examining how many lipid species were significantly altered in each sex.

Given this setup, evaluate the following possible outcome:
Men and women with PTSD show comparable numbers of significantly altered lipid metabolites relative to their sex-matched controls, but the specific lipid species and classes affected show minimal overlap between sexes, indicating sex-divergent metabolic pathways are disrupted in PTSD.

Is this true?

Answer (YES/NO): NO